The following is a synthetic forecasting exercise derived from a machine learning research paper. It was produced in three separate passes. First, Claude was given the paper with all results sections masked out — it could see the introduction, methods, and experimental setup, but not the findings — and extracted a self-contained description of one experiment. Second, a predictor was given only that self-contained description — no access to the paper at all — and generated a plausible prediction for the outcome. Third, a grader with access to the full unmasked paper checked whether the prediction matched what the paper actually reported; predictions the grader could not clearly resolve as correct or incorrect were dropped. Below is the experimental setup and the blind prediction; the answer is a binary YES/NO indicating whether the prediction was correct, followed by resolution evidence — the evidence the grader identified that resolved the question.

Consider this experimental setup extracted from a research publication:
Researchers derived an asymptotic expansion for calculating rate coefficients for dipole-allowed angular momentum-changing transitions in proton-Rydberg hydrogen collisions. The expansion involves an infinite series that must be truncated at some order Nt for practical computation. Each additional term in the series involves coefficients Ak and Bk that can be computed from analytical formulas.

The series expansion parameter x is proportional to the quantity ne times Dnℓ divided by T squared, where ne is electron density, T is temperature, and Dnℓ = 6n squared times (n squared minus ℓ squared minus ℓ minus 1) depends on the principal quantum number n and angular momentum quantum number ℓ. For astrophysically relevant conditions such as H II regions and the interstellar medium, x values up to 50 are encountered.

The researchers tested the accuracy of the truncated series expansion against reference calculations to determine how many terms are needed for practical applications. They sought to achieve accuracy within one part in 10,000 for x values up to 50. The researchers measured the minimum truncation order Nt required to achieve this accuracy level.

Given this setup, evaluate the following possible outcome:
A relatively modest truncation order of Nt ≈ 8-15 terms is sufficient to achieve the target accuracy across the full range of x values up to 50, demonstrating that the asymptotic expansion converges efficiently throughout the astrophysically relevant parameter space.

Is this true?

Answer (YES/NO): YES